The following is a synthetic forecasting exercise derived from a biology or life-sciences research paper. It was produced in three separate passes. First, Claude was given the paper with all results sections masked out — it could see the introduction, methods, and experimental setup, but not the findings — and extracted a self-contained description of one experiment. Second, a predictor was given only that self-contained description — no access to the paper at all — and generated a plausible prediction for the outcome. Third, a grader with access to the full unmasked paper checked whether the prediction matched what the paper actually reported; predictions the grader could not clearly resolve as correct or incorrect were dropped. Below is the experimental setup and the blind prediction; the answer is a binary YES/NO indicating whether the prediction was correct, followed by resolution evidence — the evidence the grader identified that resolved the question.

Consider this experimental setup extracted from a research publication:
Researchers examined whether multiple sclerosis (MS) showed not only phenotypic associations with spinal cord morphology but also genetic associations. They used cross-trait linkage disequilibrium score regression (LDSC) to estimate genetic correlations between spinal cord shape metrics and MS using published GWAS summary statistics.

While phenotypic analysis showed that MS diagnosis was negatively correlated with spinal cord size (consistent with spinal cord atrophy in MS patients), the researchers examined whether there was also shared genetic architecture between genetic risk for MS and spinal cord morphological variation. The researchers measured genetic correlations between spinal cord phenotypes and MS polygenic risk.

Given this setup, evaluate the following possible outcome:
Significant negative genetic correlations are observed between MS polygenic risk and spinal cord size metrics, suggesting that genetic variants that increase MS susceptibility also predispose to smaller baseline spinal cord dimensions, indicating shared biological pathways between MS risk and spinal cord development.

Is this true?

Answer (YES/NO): NO